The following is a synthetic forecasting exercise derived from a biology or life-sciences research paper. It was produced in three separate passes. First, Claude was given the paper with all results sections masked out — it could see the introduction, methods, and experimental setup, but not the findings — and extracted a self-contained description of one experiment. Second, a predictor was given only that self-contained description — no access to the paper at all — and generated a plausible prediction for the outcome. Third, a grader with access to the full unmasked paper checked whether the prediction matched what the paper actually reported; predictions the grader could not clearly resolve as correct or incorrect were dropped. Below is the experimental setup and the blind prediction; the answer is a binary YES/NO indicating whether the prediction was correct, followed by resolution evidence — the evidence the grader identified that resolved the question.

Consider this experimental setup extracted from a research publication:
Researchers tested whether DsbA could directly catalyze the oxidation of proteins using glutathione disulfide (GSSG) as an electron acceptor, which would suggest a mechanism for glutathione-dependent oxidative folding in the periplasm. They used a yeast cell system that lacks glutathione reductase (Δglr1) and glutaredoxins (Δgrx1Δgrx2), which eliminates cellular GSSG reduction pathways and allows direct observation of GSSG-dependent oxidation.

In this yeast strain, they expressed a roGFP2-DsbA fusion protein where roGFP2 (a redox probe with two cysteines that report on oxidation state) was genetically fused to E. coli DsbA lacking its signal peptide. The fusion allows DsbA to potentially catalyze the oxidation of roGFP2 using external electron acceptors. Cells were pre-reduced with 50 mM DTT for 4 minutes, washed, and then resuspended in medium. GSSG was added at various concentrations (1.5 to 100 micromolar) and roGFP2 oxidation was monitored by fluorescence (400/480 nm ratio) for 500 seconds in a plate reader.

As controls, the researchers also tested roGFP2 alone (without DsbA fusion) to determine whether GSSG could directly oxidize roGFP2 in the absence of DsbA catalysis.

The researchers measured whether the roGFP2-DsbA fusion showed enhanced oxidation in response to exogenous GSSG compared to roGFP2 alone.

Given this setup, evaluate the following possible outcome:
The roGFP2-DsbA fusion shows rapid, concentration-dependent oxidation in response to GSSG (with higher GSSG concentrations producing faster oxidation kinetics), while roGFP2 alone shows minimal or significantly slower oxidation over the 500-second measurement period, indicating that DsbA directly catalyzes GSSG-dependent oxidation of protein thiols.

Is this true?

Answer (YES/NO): NO